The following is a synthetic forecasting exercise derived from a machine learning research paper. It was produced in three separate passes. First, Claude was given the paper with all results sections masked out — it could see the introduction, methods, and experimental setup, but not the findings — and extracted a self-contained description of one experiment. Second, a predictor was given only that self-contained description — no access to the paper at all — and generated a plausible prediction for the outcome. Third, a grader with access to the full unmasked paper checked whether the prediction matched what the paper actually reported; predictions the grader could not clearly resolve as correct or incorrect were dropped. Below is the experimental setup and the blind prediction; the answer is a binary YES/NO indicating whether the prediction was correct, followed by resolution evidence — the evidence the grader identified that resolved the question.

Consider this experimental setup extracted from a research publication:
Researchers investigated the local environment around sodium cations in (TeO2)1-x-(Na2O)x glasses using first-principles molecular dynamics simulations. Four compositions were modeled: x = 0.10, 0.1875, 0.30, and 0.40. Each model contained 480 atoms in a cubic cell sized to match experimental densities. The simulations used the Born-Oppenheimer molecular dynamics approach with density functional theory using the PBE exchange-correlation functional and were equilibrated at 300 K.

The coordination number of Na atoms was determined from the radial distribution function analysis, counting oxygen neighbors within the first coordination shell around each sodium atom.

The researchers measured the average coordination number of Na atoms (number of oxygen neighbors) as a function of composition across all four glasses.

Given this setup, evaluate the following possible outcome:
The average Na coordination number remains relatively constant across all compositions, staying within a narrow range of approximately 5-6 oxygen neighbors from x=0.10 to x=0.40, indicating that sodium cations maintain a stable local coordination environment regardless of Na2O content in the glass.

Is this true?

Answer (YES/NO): NO